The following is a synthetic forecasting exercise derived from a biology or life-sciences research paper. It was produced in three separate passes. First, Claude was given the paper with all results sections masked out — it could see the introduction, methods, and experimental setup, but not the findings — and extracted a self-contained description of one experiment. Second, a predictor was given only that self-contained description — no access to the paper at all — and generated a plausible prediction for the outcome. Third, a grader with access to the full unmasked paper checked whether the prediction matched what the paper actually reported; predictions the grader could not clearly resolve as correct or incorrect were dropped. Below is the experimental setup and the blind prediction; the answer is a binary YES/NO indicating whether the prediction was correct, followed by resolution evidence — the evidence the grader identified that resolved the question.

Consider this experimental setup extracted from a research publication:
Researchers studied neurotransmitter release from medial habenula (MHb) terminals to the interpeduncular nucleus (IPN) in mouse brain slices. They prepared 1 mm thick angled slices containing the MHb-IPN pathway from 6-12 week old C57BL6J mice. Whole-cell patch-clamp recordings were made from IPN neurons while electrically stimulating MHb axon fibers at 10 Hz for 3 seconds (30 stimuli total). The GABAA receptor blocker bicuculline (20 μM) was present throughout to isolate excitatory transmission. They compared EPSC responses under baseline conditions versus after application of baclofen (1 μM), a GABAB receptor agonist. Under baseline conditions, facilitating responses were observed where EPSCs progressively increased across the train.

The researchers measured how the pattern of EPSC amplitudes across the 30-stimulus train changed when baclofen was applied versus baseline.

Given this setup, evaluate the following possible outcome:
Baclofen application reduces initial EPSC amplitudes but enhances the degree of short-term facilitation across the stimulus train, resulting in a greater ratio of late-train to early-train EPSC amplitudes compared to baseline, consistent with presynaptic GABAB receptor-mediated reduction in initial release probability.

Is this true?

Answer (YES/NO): NO